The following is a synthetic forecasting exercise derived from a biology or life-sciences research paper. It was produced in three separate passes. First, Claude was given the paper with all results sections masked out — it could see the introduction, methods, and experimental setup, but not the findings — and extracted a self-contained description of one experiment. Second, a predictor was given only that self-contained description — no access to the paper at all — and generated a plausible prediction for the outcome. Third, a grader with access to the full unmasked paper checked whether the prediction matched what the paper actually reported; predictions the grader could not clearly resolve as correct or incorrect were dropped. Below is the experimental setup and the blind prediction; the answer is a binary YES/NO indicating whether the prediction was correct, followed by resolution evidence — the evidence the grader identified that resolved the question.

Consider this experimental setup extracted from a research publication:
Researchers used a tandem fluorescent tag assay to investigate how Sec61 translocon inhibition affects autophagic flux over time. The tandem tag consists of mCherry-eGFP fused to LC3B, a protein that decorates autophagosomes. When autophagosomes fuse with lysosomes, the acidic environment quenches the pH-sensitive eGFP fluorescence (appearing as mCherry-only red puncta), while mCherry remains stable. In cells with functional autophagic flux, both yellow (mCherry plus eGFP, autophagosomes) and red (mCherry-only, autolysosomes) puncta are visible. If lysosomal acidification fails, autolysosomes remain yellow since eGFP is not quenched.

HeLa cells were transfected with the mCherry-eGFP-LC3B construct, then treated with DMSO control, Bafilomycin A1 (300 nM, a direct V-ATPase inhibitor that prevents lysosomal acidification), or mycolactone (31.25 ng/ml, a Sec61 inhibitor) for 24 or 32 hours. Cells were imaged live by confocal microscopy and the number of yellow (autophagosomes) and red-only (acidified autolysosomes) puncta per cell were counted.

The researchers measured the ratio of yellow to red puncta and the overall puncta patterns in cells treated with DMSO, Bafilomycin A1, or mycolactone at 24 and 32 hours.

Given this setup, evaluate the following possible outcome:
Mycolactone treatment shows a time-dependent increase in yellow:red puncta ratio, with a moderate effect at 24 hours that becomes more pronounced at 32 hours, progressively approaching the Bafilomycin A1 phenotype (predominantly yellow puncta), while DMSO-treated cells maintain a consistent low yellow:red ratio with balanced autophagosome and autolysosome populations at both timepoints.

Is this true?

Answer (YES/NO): YES